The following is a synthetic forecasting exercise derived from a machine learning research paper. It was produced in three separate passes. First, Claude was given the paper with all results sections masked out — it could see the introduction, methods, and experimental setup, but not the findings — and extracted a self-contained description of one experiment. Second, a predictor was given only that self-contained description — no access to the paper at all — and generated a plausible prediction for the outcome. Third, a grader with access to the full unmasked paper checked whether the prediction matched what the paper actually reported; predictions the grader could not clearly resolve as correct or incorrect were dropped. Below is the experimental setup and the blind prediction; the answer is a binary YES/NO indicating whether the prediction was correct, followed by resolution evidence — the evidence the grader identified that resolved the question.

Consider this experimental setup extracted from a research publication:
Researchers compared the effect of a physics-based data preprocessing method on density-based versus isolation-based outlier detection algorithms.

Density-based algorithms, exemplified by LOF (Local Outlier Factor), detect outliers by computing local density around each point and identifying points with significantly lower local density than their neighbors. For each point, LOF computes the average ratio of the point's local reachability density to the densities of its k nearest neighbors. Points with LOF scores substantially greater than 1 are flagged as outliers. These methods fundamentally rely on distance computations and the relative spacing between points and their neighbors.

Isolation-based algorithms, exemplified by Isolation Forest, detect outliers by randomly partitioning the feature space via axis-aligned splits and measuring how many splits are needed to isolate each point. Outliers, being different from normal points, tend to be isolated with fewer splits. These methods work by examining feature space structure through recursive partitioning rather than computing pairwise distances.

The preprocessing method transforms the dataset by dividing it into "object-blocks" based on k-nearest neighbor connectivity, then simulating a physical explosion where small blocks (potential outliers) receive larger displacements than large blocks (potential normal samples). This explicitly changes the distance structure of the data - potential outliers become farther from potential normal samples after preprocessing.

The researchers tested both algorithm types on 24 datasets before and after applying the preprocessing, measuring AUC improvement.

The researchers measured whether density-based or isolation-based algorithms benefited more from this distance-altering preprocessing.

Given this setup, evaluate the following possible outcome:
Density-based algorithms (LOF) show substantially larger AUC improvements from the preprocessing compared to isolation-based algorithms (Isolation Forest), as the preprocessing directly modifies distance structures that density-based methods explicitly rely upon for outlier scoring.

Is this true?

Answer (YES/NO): NO